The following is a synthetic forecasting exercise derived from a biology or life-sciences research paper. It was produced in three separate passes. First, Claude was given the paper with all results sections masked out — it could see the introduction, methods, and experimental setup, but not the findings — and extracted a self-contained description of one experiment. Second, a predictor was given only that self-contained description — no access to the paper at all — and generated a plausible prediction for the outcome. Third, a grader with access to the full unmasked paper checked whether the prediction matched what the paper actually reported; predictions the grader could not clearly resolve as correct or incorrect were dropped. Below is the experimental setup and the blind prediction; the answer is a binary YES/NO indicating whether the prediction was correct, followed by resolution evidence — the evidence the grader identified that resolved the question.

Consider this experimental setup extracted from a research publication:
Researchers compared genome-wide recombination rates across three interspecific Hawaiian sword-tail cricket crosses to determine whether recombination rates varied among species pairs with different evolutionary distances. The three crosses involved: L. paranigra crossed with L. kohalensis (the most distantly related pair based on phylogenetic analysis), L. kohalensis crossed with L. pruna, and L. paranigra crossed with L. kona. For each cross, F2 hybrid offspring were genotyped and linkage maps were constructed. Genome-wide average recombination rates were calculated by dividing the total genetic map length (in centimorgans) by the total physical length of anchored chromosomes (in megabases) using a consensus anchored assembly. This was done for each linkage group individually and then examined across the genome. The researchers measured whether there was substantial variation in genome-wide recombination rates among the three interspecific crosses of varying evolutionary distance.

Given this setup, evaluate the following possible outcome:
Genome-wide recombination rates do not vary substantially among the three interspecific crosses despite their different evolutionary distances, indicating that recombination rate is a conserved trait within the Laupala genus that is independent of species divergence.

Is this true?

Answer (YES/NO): YES